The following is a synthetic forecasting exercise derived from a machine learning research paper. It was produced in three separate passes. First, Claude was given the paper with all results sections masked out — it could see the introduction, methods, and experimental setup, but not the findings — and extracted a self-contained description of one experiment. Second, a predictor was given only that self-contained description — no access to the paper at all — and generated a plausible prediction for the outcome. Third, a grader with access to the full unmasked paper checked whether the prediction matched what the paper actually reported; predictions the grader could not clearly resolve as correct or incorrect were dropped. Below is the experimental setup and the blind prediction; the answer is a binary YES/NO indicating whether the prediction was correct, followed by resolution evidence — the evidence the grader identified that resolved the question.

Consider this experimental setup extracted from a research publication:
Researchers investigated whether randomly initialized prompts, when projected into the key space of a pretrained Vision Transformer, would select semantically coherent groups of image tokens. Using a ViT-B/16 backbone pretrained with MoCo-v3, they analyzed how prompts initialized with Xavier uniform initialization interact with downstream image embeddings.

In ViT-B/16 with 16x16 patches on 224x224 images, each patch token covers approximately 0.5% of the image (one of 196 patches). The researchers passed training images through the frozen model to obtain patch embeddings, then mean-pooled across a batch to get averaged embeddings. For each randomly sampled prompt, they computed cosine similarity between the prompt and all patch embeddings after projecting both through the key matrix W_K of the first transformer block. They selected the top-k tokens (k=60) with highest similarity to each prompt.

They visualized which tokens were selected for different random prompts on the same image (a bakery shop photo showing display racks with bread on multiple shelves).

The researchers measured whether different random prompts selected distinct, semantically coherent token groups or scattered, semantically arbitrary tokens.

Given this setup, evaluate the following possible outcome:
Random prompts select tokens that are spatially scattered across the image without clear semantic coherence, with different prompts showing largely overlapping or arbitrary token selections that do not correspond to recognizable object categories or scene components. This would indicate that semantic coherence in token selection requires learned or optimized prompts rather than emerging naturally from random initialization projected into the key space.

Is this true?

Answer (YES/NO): NO